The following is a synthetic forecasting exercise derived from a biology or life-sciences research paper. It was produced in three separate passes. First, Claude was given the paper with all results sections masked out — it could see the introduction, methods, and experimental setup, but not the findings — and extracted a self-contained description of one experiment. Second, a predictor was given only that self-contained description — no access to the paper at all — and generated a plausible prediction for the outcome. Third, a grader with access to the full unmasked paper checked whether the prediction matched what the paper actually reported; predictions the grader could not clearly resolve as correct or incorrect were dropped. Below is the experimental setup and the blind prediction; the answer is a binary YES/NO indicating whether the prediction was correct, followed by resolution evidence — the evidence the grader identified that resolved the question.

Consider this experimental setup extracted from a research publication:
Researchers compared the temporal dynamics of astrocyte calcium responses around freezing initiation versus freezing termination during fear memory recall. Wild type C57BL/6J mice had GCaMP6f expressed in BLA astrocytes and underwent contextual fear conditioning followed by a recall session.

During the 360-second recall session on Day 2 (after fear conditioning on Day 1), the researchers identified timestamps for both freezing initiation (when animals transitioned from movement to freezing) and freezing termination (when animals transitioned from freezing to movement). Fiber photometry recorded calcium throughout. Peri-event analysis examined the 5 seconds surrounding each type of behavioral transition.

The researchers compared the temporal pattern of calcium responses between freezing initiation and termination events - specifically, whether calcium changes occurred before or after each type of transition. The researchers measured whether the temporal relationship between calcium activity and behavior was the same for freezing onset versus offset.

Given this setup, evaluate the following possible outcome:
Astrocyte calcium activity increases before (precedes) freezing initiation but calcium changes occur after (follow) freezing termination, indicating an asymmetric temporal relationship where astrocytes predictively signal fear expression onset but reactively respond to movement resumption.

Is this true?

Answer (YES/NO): YES